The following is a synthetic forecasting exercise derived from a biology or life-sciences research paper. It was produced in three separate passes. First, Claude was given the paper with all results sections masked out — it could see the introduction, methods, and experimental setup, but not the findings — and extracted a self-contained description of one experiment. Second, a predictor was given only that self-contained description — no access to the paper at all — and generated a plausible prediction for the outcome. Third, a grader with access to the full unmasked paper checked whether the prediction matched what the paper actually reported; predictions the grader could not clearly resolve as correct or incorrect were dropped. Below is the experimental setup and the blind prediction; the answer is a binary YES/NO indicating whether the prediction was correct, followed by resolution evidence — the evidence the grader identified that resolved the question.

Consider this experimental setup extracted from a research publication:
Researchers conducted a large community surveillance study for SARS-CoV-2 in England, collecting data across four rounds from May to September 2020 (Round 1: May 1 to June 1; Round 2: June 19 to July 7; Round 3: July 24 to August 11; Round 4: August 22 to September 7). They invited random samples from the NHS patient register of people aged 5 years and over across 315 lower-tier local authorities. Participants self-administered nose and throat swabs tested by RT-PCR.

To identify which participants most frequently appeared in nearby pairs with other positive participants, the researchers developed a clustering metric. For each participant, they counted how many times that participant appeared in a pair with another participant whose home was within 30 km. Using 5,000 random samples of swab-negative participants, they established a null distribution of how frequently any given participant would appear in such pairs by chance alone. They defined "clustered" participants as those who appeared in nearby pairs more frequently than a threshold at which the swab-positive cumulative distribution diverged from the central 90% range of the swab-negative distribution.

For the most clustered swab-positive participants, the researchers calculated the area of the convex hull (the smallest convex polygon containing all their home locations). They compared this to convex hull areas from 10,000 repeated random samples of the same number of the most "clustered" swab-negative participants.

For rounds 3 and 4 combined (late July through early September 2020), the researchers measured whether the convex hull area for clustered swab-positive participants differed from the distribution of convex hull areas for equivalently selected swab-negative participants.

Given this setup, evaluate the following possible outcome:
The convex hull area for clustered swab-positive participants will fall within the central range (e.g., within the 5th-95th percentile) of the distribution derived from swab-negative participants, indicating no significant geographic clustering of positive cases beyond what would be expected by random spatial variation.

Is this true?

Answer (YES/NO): NO